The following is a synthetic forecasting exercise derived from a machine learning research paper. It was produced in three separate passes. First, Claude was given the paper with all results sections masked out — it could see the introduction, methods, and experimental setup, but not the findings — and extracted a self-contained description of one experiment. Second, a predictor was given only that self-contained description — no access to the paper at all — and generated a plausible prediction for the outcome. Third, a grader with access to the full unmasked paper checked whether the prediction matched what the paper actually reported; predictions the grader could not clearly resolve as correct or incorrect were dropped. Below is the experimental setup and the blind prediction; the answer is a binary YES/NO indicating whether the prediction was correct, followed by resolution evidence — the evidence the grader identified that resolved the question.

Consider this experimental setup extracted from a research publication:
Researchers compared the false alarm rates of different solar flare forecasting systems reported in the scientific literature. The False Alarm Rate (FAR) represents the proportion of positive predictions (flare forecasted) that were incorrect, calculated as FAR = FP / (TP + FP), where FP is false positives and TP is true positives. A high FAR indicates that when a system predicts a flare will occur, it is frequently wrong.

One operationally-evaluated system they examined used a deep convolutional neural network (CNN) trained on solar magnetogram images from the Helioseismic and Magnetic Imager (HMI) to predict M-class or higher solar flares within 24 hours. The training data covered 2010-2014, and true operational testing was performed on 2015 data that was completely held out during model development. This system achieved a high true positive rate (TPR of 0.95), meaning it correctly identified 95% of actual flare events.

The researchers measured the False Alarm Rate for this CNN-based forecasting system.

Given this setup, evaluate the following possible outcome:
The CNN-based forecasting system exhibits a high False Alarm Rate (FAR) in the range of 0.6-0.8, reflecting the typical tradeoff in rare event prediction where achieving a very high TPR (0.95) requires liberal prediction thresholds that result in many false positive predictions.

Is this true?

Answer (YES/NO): NO